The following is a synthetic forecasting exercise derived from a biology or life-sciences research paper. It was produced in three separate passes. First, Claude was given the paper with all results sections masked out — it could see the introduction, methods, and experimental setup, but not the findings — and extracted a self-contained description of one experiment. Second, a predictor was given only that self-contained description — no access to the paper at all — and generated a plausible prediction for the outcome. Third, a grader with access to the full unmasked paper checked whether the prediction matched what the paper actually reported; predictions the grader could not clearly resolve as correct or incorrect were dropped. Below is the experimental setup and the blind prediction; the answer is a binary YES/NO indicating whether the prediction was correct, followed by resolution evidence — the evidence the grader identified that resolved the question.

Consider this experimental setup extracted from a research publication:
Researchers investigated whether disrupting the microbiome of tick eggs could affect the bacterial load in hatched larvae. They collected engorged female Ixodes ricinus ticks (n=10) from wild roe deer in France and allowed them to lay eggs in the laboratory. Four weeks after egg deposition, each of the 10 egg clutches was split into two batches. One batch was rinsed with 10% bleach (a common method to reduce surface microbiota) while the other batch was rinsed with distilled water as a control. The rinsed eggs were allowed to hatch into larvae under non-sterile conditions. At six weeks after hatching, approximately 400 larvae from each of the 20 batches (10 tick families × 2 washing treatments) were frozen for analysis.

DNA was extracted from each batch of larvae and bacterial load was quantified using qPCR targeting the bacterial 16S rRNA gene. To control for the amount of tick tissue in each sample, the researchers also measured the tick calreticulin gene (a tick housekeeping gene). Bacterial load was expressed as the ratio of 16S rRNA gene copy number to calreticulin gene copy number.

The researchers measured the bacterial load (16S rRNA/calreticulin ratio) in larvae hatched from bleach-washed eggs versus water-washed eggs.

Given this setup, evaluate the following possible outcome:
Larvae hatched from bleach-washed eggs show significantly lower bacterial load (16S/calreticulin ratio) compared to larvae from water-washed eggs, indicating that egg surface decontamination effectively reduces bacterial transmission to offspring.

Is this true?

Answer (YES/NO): YES